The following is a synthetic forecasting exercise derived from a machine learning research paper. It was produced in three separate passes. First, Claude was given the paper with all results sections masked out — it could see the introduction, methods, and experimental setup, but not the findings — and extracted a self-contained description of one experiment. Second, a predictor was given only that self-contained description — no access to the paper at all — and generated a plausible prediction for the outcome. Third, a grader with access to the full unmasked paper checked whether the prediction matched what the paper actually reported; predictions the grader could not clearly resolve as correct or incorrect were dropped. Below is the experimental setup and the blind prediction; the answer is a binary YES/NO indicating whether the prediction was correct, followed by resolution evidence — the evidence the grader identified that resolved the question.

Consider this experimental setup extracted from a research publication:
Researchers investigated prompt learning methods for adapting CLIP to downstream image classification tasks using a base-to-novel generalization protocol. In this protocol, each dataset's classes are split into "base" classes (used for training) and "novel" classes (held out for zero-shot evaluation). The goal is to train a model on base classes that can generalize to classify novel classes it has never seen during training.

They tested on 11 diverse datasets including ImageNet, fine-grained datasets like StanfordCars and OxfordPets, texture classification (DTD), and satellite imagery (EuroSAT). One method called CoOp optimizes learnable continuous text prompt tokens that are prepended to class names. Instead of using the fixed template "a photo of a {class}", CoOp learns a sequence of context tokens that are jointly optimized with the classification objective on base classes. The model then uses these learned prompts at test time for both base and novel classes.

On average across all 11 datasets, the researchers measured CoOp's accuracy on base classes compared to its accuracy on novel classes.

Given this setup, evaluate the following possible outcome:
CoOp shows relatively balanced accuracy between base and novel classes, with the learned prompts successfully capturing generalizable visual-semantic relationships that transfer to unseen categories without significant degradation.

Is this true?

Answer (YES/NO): NO